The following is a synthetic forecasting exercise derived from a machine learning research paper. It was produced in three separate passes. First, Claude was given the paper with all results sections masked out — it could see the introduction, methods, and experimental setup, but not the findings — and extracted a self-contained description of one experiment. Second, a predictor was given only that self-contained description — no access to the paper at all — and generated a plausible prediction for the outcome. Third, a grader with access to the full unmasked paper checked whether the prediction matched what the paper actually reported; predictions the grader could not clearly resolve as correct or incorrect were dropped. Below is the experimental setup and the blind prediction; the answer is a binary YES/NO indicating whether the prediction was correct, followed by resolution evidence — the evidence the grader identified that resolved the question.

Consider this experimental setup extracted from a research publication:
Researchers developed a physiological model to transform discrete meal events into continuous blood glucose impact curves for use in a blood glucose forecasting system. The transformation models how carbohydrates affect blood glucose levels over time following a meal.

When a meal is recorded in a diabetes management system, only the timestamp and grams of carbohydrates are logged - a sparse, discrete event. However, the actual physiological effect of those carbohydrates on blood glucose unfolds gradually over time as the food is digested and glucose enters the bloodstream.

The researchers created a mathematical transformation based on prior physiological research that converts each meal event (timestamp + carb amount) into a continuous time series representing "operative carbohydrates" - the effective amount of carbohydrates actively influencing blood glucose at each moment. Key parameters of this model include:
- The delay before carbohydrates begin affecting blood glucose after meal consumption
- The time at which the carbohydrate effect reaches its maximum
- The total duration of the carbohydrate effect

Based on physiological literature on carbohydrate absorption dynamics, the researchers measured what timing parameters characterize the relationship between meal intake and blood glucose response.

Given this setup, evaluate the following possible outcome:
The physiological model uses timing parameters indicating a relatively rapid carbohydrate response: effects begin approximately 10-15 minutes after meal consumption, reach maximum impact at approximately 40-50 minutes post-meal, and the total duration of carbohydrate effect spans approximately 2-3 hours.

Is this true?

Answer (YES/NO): NO